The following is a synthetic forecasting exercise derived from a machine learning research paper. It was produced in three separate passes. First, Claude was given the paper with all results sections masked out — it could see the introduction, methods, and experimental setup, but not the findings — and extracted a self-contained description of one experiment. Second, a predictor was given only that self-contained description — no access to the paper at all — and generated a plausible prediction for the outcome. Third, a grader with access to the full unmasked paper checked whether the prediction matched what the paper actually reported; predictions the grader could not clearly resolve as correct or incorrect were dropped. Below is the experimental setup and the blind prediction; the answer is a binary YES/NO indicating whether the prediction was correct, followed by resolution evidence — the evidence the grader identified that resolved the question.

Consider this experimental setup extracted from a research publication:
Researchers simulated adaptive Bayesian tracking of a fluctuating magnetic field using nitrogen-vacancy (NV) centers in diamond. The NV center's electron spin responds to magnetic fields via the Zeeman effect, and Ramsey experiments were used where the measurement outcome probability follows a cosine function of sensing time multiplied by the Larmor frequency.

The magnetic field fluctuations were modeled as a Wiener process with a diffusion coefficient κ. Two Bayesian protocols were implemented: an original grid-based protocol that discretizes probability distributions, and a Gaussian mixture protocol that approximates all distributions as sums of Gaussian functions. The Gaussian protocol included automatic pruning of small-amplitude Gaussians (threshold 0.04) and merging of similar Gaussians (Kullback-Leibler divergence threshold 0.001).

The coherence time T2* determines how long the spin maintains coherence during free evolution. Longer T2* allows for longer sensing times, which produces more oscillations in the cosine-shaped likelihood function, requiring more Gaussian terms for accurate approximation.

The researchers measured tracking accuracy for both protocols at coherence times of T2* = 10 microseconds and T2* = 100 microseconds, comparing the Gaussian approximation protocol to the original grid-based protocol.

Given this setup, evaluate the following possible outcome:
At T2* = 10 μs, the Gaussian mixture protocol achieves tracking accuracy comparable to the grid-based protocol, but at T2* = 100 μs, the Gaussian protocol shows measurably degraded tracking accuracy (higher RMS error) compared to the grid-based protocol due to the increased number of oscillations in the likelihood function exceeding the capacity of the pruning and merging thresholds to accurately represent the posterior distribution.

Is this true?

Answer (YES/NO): NO